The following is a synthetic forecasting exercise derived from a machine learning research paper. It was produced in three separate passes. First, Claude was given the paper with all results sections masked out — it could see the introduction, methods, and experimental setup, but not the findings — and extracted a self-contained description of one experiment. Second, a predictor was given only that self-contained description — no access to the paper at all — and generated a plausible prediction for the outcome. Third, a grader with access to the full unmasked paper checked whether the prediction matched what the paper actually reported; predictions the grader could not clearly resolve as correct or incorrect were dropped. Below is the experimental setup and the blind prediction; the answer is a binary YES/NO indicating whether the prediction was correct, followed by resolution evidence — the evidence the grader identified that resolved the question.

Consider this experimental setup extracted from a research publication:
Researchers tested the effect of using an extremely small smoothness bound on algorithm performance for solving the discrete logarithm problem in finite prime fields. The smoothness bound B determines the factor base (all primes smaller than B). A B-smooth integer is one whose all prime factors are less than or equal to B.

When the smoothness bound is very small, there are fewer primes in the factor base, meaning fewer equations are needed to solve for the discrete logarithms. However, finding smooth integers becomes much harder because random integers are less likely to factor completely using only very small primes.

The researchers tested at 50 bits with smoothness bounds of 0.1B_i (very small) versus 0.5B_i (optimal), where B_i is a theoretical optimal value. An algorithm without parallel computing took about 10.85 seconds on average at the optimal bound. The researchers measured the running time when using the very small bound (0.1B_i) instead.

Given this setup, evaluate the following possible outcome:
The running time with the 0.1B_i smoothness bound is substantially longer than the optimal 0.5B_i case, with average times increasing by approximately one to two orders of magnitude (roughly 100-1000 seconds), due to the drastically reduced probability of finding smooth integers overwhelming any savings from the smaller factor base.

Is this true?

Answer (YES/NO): NO